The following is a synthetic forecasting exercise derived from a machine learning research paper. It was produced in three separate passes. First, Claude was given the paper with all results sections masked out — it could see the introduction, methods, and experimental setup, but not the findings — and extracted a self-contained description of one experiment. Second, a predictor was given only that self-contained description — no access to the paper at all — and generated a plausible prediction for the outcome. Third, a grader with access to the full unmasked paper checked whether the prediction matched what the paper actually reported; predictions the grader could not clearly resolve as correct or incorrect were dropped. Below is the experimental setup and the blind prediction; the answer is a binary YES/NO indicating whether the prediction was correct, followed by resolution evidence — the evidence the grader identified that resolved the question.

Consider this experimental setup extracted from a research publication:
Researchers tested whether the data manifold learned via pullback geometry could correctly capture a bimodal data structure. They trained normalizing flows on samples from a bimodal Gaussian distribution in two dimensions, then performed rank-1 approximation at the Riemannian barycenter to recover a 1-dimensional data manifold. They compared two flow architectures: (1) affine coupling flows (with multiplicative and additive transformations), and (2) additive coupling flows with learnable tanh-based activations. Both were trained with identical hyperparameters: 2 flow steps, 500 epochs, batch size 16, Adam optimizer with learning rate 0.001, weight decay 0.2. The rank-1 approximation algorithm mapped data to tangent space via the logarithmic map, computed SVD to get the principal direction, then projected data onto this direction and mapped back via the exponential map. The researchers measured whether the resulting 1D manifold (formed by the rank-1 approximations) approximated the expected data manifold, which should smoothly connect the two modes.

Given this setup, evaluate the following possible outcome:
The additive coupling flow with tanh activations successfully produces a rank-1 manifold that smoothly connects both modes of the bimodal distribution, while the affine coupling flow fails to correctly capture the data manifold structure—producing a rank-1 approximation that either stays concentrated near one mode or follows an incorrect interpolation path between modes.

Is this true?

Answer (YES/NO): YES